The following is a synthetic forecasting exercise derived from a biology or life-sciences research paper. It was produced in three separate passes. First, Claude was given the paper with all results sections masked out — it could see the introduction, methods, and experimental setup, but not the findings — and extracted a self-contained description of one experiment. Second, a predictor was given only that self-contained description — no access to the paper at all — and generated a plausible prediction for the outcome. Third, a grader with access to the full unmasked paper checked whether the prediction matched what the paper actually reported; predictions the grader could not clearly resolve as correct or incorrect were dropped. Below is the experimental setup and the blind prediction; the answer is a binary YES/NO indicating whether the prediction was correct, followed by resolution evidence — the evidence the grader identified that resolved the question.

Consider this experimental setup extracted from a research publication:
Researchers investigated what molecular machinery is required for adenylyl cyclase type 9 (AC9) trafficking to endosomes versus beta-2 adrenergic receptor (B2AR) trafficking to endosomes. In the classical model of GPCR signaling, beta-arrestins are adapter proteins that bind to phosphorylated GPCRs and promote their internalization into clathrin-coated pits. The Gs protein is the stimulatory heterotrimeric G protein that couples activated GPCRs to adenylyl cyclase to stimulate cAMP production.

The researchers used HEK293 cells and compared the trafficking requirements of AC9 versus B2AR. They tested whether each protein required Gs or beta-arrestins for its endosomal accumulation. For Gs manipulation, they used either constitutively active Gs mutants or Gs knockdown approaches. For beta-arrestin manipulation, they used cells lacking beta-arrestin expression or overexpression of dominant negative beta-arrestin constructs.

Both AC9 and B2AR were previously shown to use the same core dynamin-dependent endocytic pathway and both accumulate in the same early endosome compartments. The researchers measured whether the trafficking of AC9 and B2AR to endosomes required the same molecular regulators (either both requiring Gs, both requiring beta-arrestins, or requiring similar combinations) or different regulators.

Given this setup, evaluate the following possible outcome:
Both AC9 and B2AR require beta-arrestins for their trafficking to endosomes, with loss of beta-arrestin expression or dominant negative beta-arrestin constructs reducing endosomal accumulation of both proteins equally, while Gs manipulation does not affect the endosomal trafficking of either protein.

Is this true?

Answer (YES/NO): NO